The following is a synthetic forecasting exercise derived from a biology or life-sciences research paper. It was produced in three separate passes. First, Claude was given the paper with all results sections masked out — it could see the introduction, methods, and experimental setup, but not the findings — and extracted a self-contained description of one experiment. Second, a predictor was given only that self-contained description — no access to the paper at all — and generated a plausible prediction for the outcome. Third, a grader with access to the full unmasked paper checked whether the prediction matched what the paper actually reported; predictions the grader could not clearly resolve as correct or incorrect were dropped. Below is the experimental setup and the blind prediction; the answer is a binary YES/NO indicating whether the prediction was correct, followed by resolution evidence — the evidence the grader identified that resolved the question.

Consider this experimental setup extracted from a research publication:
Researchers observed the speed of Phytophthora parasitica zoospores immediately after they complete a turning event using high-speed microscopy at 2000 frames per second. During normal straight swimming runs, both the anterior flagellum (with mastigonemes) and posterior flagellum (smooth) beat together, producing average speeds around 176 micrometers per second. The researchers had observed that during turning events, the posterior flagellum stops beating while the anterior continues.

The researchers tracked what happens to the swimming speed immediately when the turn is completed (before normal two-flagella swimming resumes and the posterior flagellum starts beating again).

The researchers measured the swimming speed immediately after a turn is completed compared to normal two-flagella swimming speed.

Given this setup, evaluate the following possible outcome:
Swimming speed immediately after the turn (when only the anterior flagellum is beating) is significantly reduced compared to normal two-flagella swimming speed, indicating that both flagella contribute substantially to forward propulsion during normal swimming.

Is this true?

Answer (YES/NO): NO